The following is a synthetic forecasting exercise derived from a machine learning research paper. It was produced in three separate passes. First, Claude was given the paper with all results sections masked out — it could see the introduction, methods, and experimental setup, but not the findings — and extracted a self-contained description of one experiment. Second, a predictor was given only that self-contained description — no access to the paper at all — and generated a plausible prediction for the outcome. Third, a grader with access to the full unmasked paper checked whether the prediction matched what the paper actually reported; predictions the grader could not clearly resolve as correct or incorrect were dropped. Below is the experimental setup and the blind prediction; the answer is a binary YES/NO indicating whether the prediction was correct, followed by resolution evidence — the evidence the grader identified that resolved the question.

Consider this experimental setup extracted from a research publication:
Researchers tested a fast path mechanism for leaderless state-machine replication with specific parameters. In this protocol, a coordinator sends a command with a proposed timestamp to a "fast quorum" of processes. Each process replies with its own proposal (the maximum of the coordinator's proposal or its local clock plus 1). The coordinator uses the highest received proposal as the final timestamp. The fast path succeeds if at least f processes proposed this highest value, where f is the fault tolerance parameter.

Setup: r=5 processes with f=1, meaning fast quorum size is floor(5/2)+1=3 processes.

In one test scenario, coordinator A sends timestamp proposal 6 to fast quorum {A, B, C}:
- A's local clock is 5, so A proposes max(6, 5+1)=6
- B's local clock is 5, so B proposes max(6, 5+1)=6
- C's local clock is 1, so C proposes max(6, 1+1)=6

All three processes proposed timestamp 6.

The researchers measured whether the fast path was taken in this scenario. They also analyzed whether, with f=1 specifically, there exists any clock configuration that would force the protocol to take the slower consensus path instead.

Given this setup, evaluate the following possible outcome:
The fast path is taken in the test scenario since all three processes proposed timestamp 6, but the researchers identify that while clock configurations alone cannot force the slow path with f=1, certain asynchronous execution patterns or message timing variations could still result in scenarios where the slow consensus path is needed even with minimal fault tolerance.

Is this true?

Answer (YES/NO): NO